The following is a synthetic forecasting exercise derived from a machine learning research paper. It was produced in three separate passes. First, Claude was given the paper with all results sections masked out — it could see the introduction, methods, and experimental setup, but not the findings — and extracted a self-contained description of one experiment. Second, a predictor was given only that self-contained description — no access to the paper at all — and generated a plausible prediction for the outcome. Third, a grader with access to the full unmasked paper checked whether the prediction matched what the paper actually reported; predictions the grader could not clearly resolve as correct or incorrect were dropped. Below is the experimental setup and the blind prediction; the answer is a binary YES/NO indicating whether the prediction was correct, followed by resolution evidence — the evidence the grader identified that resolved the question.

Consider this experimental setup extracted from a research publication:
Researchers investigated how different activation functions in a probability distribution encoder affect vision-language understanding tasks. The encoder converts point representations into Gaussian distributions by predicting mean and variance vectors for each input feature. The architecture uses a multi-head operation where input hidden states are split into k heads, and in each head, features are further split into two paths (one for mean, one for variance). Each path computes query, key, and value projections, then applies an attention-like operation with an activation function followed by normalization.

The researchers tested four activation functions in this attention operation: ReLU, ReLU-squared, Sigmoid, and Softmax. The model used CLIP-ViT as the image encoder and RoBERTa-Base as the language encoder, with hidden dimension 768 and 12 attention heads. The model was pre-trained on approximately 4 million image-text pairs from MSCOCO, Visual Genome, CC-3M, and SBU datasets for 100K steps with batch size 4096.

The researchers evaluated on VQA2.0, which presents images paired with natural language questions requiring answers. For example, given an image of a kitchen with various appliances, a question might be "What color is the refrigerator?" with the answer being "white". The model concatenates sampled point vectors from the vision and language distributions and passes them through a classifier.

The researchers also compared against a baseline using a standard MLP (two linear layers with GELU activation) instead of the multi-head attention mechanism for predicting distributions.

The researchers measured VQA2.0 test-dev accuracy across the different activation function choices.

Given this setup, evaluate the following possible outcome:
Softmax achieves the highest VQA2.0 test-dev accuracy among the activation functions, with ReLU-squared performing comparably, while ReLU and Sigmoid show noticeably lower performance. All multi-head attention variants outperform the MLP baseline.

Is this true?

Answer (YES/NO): NO